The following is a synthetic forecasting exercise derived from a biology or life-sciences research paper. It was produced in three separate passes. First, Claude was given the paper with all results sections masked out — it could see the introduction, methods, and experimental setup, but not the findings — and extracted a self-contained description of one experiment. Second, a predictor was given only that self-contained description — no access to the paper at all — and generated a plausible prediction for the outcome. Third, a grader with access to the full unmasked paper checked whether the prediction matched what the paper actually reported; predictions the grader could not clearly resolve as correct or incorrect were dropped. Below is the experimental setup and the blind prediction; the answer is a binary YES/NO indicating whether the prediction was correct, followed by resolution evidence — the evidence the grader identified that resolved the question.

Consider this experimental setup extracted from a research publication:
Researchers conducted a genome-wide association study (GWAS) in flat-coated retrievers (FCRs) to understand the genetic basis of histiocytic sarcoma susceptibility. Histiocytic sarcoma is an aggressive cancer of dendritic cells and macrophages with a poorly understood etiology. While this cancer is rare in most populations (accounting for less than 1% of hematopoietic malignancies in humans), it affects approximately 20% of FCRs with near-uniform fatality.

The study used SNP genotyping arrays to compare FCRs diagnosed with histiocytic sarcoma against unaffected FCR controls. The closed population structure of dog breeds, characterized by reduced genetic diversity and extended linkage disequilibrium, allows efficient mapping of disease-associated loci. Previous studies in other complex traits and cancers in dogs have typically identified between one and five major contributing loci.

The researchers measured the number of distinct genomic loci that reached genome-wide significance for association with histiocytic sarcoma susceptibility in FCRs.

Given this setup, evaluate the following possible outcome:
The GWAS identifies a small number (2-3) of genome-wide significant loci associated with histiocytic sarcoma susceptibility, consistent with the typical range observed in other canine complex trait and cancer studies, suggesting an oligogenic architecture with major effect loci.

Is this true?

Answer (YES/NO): YES